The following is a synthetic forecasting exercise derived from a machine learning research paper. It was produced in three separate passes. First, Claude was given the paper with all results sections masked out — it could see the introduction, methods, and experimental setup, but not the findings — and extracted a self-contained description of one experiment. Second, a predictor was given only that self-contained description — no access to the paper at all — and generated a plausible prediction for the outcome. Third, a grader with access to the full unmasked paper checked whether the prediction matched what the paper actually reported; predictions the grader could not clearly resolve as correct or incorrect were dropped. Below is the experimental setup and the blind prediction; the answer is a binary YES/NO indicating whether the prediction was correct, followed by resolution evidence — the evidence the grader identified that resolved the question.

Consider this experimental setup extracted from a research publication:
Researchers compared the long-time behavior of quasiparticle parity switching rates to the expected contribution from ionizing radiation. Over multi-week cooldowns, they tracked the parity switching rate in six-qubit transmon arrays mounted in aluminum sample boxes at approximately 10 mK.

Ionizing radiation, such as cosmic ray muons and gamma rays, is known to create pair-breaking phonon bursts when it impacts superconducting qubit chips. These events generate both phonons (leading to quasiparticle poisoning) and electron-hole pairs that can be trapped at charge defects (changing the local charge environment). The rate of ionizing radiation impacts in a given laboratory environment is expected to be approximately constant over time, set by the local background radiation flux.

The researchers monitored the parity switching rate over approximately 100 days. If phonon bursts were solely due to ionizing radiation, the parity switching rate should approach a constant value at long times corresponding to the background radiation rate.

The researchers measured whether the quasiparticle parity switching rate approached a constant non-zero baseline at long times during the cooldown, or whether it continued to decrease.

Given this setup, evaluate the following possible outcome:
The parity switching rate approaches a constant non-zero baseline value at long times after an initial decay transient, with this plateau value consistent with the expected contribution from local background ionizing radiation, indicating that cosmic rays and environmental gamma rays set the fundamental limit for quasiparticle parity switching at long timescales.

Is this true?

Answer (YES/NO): NO